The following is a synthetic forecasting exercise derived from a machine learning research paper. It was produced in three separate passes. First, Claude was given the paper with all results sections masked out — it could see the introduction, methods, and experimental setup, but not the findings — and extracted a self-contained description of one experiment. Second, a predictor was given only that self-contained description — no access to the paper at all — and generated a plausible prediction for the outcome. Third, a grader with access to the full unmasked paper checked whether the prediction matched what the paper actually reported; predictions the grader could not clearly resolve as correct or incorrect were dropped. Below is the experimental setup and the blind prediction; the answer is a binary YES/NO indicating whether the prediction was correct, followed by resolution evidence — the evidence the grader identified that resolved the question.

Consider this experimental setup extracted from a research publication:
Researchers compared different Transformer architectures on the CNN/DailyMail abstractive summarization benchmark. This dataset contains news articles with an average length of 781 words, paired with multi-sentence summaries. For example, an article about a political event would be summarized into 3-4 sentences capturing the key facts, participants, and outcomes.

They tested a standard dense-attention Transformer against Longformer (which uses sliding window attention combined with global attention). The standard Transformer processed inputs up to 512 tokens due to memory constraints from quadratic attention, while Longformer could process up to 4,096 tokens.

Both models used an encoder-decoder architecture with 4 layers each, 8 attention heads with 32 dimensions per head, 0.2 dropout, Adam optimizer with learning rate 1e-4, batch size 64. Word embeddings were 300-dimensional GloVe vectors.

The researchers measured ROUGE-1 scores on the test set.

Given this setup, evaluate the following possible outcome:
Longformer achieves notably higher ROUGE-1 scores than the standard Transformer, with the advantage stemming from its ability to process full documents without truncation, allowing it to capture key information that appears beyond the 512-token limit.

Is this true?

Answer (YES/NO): NO